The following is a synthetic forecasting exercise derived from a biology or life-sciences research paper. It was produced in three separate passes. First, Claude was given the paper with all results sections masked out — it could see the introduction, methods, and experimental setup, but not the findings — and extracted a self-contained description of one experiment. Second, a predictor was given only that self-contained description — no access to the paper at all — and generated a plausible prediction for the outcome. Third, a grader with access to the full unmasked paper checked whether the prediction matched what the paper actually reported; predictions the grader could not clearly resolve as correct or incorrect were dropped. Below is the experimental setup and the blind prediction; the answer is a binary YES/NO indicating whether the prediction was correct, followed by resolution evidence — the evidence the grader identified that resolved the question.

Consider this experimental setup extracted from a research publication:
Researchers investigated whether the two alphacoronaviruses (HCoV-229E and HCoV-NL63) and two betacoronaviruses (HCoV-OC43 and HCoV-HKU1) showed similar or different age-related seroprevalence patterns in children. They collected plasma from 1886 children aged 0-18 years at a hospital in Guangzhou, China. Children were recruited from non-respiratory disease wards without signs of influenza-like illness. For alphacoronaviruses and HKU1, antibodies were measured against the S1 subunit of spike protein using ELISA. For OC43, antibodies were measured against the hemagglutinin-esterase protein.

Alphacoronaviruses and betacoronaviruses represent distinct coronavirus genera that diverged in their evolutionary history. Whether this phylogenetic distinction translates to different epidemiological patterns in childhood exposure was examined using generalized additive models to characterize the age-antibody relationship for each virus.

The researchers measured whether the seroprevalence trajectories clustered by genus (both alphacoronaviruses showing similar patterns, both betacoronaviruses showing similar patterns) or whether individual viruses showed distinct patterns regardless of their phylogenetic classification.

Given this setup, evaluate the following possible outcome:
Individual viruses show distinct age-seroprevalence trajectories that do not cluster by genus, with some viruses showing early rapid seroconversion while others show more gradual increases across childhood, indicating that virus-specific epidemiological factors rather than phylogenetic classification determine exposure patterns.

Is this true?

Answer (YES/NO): YES